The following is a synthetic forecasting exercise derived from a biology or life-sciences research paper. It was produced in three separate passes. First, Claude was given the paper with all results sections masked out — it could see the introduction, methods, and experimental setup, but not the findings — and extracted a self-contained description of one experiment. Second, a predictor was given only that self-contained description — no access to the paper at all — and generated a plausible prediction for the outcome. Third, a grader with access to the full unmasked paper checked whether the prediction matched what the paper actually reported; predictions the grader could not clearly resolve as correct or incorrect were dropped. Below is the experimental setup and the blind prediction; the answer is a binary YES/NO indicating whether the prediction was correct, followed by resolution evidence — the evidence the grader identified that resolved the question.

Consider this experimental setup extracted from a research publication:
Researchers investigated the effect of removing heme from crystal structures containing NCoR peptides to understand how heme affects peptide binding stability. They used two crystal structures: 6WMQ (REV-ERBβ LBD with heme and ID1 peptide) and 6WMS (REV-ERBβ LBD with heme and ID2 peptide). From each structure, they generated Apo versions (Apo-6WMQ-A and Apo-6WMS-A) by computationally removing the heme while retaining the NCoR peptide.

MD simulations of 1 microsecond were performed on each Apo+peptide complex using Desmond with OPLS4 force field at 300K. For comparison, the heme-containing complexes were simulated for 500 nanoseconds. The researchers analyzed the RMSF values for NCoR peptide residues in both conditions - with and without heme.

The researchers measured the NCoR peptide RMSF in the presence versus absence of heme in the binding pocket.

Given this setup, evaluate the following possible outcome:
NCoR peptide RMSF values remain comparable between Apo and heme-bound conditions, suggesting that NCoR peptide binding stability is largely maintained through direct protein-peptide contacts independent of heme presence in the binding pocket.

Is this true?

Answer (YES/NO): NO